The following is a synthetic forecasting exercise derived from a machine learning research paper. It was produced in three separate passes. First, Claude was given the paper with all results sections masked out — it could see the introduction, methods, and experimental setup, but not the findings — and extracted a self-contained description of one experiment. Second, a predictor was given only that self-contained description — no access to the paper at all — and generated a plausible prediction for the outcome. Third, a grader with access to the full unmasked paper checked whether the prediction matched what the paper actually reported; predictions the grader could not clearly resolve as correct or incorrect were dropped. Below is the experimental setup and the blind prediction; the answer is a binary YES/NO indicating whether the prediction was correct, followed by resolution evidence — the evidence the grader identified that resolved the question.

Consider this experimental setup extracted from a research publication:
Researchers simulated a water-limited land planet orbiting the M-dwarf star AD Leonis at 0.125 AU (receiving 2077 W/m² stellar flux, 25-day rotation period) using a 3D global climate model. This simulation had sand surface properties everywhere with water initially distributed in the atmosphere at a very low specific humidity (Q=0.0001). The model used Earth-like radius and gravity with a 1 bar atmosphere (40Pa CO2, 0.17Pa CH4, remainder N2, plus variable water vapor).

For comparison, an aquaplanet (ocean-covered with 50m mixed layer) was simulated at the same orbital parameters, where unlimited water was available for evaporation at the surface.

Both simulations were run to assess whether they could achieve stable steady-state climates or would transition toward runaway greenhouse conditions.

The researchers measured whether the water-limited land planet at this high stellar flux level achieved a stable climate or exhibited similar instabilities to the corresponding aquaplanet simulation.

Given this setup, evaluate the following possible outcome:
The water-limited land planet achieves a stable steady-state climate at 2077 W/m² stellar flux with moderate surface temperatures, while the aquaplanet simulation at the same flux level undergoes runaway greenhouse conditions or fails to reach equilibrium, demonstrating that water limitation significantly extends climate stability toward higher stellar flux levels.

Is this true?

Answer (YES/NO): YES